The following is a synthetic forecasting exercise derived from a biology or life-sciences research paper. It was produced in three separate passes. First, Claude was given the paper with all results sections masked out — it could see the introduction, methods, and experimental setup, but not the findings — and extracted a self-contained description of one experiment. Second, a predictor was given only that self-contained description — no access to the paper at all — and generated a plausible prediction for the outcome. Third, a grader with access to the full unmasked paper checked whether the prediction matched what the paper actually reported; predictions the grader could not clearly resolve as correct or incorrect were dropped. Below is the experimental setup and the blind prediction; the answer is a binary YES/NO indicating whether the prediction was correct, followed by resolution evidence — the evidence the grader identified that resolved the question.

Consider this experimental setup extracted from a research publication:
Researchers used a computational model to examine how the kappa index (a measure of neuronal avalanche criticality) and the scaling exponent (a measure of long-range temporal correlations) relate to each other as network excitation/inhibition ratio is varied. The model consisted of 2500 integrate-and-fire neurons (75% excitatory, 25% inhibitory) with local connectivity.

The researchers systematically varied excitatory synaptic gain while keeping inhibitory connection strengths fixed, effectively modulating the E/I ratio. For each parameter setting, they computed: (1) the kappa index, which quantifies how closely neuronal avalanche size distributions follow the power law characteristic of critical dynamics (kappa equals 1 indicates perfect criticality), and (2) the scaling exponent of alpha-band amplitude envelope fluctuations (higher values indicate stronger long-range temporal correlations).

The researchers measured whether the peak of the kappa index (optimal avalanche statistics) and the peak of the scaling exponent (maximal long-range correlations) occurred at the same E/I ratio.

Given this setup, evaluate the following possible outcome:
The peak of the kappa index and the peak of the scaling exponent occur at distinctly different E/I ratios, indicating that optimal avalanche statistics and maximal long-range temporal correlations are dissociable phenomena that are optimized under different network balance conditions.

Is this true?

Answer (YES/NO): NO